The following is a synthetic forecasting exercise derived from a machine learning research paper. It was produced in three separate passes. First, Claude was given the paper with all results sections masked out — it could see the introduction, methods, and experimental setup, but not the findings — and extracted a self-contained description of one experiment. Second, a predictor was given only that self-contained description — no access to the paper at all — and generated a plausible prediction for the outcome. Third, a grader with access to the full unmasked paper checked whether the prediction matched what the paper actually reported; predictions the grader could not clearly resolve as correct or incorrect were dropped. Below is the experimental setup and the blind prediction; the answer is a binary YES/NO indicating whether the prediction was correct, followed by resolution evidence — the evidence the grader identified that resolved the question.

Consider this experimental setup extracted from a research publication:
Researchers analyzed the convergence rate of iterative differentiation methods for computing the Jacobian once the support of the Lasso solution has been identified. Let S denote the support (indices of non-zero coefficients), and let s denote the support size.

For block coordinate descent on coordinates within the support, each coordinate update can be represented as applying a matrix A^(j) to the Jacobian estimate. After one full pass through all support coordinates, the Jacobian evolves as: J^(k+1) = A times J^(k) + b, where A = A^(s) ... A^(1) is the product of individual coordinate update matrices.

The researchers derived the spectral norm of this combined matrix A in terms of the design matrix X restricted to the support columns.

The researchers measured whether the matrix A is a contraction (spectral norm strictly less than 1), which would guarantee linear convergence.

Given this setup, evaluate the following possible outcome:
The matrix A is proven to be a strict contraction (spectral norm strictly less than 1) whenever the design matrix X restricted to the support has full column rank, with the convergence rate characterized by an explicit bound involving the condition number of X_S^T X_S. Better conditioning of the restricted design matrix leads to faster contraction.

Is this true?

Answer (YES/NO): NO